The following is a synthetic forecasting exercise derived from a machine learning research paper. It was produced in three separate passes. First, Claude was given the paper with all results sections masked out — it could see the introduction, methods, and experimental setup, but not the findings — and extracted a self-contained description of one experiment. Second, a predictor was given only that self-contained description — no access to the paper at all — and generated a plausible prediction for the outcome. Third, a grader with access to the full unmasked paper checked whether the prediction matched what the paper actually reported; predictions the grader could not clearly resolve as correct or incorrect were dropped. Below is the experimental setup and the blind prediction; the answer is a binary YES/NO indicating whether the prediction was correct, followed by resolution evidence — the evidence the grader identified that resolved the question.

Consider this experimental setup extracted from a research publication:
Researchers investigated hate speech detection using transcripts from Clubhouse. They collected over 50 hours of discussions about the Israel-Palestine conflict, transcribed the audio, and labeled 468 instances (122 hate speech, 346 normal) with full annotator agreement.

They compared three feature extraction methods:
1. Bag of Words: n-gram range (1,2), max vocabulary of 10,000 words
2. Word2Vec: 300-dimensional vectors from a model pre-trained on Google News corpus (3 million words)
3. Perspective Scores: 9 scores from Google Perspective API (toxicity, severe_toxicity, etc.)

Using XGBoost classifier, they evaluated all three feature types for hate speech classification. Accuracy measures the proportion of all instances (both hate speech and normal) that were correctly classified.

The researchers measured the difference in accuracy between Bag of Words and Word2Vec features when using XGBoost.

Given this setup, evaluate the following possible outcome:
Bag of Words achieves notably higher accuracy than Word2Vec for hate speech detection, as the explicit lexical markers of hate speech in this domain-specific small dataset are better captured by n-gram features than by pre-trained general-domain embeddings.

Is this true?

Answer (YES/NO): NO